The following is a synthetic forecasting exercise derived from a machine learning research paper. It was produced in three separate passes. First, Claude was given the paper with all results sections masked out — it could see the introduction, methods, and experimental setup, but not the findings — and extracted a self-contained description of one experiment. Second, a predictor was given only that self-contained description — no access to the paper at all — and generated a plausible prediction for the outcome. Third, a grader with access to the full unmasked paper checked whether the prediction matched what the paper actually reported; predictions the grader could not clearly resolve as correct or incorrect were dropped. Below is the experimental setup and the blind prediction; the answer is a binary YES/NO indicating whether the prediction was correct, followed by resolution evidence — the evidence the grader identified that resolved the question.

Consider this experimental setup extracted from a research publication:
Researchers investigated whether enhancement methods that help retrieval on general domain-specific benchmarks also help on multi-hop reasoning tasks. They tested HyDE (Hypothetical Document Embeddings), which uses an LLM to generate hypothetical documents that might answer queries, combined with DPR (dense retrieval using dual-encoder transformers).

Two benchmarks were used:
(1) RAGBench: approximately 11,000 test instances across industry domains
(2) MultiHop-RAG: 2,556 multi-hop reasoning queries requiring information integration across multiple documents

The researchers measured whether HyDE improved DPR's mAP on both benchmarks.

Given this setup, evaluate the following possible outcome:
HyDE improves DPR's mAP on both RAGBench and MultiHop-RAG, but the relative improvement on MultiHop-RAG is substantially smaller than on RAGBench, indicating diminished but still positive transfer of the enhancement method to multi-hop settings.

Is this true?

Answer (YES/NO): NO